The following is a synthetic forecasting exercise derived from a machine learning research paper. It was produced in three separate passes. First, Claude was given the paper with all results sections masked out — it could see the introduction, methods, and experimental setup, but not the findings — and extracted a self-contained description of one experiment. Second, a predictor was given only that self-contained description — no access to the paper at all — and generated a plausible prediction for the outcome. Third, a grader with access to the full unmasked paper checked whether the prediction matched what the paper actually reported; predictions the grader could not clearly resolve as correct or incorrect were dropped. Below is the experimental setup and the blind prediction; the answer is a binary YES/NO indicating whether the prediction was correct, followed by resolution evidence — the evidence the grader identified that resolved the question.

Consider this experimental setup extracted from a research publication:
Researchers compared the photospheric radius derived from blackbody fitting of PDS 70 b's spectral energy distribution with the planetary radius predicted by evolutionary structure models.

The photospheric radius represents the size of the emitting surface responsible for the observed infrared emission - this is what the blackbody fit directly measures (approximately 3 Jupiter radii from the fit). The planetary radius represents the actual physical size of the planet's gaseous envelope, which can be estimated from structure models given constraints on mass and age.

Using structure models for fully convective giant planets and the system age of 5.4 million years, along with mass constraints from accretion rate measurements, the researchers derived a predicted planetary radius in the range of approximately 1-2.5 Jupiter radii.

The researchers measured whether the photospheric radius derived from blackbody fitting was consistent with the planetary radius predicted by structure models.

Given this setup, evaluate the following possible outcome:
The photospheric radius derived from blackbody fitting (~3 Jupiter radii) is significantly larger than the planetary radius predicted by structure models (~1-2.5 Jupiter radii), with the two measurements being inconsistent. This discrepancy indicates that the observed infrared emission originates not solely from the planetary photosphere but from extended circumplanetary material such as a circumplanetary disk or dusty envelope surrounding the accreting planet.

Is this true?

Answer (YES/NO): YES